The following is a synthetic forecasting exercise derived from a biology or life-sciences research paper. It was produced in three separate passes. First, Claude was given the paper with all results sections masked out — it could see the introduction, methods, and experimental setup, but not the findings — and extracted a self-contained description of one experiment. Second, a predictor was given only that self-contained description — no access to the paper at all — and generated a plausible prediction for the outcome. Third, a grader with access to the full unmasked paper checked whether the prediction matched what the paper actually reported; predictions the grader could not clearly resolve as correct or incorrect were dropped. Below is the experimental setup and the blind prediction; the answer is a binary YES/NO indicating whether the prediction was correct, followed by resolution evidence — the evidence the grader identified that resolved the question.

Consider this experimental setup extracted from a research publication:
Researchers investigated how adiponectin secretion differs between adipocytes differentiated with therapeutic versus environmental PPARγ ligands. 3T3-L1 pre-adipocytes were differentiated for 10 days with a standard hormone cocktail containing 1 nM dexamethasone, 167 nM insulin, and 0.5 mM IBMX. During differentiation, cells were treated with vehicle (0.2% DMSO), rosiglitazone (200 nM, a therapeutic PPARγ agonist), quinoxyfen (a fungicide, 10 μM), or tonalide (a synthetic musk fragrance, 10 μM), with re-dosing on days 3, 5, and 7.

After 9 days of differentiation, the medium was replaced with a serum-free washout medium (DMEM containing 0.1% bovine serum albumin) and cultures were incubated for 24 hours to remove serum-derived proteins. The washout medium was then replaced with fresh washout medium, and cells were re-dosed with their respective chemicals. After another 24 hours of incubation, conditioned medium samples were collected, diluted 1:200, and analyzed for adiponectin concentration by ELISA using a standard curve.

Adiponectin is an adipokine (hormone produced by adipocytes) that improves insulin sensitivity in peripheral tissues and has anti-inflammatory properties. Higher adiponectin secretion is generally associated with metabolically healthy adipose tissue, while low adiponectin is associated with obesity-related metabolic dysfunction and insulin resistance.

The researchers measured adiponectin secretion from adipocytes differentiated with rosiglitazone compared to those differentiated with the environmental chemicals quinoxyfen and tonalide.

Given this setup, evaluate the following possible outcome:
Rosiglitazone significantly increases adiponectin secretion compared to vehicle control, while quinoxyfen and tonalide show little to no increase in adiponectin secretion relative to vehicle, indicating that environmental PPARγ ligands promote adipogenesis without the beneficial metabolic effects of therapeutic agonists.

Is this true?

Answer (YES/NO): NO